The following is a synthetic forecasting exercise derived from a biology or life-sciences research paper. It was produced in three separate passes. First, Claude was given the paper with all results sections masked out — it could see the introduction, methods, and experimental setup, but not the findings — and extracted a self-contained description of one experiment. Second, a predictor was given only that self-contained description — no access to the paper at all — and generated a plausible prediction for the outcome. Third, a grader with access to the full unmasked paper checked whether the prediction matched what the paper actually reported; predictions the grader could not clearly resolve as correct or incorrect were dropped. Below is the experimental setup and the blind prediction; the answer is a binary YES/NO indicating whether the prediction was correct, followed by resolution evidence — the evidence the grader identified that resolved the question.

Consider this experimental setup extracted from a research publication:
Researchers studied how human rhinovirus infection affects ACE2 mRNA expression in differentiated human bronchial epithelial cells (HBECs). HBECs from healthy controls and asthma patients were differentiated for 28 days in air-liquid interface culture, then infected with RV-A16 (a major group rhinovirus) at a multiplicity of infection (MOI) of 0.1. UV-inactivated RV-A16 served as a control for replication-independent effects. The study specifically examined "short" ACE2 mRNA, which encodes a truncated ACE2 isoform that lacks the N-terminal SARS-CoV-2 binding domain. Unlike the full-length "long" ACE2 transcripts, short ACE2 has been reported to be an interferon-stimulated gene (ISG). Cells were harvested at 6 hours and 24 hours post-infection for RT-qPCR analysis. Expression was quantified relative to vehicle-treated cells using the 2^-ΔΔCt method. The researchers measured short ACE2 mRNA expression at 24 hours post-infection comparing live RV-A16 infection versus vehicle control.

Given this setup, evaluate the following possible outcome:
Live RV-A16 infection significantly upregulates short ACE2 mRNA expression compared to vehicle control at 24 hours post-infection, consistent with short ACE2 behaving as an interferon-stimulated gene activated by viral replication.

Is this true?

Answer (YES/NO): YES